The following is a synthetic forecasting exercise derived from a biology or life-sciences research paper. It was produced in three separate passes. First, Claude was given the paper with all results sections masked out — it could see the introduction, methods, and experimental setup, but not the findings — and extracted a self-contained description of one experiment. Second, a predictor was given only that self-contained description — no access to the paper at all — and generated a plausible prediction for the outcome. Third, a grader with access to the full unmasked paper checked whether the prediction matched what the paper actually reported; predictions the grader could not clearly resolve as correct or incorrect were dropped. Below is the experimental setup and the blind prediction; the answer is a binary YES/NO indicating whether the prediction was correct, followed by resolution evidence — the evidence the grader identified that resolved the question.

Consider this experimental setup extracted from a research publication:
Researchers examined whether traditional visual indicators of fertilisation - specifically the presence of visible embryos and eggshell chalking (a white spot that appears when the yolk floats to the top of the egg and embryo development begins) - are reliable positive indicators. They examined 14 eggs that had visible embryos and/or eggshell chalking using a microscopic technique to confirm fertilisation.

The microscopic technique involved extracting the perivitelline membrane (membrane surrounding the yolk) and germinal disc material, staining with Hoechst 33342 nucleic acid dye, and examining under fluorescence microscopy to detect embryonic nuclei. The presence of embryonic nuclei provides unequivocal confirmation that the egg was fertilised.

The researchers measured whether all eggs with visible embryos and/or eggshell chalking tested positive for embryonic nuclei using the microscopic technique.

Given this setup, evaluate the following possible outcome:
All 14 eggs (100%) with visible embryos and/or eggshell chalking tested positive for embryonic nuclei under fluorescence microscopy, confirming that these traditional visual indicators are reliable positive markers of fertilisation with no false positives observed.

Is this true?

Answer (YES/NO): YES